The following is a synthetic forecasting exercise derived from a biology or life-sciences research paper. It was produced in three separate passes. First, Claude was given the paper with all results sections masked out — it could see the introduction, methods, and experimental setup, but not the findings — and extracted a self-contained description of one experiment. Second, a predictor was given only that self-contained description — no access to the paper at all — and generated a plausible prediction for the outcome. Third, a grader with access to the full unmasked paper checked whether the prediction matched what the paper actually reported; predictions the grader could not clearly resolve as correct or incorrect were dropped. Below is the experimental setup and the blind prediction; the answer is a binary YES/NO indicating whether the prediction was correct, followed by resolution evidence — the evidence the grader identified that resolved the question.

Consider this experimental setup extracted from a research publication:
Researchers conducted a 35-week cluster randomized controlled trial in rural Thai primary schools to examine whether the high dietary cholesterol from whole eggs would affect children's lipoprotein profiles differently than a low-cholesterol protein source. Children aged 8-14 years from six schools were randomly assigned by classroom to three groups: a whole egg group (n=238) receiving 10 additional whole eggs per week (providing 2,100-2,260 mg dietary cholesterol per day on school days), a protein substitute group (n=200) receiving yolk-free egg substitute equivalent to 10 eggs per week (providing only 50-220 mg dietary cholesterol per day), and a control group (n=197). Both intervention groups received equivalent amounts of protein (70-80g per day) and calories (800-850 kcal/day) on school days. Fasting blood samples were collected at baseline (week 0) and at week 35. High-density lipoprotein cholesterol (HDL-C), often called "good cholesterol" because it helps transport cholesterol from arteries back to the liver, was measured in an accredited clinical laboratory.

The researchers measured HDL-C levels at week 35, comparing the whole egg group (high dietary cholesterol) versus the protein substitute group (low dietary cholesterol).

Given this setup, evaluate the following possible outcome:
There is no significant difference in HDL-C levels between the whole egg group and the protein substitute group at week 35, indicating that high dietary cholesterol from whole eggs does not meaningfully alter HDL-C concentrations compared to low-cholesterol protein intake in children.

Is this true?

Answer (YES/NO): YES